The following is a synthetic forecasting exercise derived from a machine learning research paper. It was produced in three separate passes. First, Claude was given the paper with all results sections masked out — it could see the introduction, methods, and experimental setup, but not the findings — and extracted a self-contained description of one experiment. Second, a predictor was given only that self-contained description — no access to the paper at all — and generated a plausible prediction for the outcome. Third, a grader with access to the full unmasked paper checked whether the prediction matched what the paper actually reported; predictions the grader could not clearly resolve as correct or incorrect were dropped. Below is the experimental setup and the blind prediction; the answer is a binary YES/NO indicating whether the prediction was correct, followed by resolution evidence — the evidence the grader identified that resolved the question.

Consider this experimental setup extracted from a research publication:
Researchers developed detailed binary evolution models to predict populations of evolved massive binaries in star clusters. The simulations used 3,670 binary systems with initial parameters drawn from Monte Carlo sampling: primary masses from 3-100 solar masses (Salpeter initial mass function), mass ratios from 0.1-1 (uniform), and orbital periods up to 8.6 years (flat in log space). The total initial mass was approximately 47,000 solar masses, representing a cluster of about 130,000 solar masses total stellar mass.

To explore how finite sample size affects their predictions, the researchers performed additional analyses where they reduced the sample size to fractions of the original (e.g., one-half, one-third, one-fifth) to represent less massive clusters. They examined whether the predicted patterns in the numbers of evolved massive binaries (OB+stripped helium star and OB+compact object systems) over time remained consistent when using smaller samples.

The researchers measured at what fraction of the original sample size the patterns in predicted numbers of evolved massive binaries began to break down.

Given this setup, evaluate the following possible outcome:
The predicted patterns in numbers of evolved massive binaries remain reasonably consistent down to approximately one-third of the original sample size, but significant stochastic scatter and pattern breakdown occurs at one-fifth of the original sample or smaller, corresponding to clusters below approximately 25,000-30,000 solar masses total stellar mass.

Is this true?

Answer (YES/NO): NO